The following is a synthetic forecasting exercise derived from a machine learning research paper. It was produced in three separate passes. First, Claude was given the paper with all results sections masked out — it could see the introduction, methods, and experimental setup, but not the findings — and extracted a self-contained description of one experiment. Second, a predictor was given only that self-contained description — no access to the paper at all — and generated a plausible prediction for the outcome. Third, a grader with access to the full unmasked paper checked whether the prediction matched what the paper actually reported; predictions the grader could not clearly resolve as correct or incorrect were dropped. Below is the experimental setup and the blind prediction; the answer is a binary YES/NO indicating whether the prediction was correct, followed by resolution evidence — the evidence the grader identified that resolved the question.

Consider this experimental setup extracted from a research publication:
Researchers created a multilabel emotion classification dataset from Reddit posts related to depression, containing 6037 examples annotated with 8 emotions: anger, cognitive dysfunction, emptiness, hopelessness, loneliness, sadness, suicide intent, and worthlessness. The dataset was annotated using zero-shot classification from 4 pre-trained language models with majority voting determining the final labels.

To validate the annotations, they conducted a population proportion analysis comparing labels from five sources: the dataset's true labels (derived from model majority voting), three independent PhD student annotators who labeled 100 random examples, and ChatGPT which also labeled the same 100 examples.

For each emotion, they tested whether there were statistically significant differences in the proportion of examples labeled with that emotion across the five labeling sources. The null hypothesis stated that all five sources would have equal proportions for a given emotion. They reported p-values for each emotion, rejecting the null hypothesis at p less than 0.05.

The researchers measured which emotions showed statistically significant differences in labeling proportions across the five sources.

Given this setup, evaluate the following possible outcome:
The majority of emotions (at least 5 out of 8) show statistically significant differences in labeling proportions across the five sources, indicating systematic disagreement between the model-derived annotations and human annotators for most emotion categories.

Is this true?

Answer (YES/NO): NO